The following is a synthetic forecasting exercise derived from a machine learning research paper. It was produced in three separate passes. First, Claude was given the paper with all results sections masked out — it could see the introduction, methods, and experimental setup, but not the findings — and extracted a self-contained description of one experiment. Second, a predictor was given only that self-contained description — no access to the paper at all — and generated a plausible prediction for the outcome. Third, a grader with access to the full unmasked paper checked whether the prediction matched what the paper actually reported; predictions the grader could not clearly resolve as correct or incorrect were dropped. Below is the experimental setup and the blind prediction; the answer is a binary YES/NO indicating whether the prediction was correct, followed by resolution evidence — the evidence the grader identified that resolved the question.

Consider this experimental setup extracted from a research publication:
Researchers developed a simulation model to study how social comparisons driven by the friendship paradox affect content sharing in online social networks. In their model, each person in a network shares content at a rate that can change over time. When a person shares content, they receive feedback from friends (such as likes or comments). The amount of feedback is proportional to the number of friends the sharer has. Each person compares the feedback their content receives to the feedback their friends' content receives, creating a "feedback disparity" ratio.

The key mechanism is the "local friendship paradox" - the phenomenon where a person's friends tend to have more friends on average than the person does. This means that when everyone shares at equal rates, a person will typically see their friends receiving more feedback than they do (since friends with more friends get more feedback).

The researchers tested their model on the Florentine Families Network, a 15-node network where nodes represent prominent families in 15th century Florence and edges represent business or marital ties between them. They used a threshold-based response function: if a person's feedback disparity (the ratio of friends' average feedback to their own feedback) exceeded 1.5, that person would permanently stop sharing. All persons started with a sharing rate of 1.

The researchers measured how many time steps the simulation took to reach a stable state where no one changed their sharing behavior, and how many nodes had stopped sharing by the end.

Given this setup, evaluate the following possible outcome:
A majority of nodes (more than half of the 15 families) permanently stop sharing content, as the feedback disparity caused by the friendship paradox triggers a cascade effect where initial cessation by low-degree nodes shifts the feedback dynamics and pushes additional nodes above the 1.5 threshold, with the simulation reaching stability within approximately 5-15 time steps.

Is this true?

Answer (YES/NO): NO